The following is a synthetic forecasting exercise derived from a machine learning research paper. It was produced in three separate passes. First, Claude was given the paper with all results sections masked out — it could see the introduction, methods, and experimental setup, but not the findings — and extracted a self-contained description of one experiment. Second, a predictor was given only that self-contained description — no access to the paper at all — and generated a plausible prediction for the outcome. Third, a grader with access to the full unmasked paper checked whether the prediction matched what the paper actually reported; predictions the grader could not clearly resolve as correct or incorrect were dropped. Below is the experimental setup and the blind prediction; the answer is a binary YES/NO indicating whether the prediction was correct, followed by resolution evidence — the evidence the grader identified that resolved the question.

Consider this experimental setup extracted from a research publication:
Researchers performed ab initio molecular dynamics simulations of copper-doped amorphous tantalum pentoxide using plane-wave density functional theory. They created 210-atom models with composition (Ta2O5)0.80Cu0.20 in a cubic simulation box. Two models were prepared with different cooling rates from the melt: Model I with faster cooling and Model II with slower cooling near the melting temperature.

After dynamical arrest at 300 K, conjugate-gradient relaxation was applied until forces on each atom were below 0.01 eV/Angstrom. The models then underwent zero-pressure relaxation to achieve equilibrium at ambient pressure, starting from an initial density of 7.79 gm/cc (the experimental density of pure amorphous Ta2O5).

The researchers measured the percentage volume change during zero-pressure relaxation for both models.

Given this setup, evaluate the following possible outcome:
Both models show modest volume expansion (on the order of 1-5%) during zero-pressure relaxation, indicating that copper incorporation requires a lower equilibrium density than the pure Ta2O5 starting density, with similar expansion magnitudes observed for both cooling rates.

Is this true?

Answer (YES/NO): YES